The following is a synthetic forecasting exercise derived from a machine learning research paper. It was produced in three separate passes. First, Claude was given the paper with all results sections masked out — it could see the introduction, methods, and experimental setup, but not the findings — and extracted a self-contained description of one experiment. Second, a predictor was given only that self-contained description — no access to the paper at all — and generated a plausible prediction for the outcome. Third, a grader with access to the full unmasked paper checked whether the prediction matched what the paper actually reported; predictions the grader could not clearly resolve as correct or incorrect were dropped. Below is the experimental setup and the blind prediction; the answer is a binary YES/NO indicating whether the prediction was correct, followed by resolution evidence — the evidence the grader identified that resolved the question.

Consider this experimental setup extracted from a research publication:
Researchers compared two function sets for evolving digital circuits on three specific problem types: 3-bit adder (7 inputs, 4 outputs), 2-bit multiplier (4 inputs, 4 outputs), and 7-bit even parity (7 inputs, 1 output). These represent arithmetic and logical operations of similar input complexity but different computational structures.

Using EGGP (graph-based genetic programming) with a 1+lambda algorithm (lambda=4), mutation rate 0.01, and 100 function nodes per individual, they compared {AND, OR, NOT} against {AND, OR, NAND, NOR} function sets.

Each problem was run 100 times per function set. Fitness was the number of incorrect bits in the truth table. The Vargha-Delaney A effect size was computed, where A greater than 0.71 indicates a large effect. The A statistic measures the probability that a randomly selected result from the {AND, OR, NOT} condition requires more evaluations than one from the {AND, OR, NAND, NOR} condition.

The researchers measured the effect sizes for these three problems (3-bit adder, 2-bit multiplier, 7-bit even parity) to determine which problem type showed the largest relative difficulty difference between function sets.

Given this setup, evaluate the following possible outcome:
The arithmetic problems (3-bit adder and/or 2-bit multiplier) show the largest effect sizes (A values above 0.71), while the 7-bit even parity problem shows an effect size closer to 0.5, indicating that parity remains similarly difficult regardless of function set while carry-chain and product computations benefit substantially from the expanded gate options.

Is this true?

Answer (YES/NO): NO